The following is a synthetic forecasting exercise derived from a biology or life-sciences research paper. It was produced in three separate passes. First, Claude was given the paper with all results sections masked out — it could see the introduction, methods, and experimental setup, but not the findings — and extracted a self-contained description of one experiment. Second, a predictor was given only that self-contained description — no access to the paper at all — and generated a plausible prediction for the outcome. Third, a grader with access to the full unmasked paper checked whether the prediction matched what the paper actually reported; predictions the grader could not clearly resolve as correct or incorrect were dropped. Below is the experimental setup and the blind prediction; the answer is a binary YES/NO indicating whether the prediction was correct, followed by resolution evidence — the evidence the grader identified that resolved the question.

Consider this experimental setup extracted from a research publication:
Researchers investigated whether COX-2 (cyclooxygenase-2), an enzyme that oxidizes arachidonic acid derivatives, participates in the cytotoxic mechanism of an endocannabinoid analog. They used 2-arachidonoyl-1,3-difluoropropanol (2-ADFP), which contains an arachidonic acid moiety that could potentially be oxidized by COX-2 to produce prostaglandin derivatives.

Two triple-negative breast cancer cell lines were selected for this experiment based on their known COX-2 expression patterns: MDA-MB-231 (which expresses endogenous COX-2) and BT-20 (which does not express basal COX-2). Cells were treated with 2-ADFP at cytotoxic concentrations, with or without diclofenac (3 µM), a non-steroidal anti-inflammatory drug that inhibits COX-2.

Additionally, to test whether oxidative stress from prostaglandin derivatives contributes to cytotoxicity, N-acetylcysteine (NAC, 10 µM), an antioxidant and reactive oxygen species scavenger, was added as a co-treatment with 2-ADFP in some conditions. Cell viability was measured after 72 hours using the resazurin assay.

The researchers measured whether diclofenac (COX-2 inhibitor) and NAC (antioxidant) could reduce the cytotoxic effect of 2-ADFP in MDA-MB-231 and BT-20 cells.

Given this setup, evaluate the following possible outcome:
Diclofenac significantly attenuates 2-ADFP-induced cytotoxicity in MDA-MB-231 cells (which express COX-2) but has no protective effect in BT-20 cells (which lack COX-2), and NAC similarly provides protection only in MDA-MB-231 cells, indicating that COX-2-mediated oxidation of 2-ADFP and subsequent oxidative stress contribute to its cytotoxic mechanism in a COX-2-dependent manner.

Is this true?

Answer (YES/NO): NO